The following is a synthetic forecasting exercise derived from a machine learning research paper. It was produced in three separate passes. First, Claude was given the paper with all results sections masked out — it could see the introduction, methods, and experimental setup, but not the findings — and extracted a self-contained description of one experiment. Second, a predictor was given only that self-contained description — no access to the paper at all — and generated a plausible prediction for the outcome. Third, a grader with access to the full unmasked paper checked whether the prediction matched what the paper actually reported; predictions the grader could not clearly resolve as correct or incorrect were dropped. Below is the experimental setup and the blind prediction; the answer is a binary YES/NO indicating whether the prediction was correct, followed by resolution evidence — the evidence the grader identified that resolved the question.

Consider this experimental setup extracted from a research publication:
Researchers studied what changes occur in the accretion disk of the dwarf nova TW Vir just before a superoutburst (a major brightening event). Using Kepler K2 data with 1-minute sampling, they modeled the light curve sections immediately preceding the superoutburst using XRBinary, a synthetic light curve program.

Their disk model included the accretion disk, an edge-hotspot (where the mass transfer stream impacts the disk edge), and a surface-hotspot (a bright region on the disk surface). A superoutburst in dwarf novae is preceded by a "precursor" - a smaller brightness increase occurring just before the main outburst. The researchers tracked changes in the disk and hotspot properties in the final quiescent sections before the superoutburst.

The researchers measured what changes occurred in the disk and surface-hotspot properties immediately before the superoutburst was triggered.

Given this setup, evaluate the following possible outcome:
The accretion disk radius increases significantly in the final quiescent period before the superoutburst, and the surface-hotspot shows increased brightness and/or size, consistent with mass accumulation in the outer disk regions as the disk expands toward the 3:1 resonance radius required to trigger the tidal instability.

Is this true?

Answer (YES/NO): NO